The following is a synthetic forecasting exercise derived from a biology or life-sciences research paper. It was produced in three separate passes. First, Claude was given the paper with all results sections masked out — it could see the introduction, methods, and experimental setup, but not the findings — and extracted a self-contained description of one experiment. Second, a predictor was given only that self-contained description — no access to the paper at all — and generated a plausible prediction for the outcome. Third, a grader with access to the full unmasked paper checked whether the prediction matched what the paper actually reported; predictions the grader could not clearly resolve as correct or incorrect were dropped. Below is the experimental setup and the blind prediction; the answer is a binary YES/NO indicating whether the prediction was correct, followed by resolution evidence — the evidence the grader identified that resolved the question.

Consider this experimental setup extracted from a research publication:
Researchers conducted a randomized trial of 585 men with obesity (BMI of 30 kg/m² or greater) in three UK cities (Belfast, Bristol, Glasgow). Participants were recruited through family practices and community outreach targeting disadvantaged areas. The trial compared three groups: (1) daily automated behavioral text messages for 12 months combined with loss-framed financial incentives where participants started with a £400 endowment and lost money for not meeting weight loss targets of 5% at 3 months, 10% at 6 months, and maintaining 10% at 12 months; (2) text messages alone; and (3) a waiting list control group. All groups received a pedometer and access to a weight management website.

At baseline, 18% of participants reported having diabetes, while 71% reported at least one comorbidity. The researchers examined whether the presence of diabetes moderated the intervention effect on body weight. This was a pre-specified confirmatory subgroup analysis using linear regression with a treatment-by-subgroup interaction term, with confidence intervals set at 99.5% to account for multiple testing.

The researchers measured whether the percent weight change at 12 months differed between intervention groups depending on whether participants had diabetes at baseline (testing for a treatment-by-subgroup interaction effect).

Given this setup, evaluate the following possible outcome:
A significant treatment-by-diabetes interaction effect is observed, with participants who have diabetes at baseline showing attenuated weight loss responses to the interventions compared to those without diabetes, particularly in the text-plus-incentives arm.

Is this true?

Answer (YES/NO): NO